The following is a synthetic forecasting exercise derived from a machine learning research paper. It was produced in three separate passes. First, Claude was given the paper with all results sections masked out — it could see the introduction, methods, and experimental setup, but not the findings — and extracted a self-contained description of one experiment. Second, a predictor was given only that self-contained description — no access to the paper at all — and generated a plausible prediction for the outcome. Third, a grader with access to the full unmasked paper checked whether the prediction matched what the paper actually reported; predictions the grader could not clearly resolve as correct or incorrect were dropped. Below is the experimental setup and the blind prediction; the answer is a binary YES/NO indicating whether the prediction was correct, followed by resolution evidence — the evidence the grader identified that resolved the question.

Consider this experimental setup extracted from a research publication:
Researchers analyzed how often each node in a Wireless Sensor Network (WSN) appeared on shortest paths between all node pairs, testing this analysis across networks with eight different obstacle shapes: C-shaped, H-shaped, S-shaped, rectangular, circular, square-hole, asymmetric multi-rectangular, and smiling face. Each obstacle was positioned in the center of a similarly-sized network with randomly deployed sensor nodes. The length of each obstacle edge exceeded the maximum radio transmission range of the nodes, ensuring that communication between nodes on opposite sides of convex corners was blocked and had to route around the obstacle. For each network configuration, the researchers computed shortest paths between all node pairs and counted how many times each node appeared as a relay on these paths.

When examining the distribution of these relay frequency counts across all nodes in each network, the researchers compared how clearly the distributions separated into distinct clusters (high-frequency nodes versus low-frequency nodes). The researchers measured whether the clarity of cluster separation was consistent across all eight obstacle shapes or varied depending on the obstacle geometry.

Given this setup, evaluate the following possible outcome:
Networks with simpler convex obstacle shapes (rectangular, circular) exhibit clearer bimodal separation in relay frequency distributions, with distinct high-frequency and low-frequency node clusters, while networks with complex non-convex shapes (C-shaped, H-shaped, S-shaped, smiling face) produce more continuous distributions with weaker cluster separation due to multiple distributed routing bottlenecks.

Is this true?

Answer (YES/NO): NO